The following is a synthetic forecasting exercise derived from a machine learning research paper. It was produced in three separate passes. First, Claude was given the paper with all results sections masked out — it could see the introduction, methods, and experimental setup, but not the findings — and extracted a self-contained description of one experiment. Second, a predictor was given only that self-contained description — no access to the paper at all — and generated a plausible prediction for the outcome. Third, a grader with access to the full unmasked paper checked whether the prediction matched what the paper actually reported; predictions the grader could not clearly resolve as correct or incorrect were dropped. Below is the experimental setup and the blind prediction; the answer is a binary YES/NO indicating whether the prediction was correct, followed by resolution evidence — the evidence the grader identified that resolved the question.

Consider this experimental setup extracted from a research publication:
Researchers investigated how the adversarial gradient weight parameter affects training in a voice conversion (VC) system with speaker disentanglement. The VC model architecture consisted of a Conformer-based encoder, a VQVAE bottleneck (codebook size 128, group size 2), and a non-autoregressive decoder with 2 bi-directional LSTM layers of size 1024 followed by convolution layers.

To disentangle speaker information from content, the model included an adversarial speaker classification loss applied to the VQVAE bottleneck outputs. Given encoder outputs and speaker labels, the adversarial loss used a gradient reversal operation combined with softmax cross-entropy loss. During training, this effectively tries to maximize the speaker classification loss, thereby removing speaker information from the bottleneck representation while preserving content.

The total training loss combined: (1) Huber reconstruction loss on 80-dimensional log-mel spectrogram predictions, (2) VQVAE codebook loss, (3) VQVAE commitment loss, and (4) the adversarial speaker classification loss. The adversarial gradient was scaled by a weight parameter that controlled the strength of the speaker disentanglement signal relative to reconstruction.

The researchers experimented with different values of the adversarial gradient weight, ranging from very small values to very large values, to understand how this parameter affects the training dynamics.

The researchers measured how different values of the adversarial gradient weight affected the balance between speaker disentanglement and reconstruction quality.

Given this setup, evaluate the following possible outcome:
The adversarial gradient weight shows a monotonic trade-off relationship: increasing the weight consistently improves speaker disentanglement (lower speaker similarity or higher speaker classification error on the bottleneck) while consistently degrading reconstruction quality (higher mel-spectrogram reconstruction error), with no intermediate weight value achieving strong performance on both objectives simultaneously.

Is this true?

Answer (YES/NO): NO